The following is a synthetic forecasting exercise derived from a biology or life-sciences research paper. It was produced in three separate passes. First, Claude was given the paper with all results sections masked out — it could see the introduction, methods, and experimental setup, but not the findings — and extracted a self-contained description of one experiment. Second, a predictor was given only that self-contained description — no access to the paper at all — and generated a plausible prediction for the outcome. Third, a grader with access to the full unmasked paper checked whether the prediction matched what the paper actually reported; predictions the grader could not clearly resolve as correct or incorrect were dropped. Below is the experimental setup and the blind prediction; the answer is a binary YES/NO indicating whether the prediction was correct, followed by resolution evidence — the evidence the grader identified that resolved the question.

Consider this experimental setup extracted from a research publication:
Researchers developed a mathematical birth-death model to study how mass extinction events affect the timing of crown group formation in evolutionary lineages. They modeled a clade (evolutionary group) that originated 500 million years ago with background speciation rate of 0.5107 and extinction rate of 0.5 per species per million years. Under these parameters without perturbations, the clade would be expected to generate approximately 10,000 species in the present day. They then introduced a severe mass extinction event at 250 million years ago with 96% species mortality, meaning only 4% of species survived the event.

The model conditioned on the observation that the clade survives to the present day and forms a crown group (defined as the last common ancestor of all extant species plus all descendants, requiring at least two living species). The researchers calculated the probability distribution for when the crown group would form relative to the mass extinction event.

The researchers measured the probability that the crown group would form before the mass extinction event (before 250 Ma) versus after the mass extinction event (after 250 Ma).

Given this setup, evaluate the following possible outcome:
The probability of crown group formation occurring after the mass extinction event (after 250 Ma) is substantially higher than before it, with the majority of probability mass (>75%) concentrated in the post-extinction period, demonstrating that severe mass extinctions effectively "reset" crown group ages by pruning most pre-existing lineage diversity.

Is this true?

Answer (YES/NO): NO